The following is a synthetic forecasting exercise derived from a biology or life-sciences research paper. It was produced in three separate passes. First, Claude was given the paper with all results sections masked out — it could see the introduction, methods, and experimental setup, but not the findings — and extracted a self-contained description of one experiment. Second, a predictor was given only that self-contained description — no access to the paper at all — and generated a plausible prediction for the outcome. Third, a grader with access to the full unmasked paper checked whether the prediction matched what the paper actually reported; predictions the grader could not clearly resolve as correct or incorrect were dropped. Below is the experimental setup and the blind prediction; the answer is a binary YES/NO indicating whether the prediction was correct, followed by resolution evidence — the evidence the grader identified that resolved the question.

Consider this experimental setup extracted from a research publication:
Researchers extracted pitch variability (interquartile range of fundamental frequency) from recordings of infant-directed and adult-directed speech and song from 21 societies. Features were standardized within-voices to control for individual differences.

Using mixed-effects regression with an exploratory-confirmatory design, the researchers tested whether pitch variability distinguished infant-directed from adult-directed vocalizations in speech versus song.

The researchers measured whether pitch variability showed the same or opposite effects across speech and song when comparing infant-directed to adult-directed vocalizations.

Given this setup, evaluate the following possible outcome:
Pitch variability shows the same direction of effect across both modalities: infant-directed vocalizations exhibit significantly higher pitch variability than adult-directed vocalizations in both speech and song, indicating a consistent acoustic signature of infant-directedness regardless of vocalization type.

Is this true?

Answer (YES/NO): NO